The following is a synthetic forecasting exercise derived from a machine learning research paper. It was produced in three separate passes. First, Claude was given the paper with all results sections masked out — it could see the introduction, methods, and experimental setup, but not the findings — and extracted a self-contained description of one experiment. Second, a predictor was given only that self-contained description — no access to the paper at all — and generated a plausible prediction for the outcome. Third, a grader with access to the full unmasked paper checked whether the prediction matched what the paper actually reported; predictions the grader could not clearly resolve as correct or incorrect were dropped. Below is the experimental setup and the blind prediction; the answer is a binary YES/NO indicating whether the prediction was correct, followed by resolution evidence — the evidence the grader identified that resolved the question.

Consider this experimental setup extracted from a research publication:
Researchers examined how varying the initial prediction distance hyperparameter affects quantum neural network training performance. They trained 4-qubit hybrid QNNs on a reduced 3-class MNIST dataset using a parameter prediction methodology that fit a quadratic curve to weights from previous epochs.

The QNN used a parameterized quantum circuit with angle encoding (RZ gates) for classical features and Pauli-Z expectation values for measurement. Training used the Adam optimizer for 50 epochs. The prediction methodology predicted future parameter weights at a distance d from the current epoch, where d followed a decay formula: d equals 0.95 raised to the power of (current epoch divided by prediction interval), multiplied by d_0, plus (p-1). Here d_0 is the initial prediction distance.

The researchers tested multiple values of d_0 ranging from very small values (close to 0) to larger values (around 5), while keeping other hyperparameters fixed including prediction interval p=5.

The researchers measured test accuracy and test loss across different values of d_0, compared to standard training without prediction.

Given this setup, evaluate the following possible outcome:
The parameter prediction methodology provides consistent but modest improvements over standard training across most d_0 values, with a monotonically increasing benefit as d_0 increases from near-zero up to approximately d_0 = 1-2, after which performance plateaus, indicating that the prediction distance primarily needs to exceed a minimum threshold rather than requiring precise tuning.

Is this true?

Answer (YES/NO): NO